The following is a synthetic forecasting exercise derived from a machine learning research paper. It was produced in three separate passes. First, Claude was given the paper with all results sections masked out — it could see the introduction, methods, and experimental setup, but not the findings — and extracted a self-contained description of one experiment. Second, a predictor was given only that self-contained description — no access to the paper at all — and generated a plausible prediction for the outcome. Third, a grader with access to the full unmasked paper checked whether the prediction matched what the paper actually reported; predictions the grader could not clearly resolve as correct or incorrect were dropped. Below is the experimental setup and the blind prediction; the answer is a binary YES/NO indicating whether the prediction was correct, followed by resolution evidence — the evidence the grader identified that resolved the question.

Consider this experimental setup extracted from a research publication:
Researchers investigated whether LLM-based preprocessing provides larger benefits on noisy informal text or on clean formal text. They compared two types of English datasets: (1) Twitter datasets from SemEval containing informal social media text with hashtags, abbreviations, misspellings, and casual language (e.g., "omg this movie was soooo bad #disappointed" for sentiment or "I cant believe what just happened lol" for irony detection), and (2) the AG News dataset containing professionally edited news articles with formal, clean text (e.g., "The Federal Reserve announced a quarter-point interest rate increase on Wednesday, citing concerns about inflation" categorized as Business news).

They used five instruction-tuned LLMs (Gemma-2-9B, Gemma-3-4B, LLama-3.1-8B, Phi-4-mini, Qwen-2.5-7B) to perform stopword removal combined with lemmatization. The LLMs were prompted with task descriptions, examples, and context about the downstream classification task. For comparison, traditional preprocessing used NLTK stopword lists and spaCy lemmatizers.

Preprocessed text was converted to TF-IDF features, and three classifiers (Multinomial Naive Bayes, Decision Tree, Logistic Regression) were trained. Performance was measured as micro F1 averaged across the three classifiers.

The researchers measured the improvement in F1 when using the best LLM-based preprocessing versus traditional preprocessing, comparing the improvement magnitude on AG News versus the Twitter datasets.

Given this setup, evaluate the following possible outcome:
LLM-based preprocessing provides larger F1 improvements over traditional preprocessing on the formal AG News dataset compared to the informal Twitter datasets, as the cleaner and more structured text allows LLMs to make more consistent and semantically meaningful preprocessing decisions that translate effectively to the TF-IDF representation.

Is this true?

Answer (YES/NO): YES